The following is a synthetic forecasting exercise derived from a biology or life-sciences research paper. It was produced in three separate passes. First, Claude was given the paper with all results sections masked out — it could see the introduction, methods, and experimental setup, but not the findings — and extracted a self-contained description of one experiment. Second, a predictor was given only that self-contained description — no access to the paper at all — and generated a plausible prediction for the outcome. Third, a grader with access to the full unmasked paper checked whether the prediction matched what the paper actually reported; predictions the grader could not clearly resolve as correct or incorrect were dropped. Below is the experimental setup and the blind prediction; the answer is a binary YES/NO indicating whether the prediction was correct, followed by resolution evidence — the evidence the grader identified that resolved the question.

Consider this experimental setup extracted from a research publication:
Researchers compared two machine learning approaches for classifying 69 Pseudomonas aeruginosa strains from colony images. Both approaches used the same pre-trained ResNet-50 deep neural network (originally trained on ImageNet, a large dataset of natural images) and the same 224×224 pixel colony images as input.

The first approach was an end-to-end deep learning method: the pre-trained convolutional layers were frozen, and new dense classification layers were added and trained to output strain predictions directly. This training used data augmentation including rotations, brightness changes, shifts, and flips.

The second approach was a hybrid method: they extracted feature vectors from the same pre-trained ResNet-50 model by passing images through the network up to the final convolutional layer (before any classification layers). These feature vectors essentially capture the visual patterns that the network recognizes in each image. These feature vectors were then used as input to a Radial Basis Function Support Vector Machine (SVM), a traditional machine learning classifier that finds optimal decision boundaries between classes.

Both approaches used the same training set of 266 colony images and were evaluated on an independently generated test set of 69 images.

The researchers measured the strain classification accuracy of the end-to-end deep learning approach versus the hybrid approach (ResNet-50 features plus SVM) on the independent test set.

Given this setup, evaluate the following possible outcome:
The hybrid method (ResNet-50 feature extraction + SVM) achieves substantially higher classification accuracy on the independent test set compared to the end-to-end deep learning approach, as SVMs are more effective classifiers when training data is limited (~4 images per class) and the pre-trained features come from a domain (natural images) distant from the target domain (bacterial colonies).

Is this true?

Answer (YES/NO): NO